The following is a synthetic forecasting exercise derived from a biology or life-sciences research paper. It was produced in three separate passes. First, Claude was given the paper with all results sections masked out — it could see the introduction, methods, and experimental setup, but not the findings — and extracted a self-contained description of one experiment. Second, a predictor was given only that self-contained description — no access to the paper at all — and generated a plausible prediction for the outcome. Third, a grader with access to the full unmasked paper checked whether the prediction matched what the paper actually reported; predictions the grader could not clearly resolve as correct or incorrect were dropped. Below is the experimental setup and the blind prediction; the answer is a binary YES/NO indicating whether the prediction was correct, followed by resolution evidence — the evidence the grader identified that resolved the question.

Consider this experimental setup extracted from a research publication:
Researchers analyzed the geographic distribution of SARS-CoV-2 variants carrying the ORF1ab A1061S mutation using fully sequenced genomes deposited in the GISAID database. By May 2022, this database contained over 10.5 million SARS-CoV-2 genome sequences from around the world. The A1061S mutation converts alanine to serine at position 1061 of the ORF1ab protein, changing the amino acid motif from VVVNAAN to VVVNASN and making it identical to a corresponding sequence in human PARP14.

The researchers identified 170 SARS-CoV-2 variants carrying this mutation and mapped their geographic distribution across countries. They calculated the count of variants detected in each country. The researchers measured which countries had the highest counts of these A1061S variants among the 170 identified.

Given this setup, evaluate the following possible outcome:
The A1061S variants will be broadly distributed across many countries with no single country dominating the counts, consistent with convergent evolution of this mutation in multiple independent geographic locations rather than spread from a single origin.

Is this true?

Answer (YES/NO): NO